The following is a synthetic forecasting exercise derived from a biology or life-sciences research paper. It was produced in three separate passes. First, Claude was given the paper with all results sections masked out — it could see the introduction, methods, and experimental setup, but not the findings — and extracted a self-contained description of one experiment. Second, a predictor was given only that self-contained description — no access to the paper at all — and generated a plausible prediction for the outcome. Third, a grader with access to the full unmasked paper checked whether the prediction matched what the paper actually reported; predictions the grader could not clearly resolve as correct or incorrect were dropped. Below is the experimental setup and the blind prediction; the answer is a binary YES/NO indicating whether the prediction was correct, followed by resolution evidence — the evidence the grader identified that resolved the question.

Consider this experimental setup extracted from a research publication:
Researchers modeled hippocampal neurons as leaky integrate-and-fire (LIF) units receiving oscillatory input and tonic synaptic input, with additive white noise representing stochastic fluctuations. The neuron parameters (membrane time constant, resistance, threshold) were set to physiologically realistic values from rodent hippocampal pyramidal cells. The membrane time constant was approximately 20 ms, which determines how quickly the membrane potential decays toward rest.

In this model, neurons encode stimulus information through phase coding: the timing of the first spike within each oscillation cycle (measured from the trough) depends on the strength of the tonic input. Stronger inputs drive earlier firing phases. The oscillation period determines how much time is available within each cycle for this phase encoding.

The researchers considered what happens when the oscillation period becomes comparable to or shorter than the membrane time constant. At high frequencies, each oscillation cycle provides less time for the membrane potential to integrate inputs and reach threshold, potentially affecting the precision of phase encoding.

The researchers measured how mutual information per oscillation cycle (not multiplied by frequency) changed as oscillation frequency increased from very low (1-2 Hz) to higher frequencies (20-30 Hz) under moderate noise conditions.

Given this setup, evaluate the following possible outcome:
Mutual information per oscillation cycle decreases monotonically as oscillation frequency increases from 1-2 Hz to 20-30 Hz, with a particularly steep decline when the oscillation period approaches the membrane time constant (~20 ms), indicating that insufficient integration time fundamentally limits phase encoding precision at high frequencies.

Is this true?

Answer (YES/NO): NO